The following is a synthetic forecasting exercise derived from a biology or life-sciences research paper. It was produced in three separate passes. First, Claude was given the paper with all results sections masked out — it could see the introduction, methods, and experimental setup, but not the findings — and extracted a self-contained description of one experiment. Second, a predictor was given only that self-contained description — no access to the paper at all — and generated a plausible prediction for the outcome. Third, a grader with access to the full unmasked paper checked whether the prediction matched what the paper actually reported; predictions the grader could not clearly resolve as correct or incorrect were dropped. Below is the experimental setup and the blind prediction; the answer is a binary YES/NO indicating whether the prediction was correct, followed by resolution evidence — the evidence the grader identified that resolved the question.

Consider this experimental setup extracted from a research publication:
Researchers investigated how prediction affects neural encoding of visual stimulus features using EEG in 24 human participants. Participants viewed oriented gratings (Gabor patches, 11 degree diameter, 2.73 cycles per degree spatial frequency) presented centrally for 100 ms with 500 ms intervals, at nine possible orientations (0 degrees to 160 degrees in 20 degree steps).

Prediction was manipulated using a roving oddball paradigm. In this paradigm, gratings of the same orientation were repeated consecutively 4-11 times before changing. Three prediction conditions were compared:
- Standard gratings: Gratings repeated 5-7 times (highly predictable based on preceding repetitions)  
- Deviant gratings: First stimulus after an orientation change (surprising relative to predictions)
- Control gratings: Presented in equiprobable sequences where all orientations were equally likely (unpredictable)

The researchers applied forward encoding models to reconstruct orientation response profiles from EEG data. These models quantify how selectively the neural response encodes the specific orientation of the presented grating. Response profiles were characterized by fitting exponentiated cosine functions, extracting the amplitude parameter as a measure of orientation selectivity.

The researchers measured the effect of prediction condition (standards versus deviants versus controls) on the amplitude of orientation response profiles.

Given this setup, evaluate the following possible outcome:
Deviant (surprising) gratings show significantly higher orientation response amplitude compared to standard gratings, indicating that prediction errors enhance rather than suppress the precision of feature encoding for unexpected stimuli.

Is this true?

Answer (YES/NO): NO